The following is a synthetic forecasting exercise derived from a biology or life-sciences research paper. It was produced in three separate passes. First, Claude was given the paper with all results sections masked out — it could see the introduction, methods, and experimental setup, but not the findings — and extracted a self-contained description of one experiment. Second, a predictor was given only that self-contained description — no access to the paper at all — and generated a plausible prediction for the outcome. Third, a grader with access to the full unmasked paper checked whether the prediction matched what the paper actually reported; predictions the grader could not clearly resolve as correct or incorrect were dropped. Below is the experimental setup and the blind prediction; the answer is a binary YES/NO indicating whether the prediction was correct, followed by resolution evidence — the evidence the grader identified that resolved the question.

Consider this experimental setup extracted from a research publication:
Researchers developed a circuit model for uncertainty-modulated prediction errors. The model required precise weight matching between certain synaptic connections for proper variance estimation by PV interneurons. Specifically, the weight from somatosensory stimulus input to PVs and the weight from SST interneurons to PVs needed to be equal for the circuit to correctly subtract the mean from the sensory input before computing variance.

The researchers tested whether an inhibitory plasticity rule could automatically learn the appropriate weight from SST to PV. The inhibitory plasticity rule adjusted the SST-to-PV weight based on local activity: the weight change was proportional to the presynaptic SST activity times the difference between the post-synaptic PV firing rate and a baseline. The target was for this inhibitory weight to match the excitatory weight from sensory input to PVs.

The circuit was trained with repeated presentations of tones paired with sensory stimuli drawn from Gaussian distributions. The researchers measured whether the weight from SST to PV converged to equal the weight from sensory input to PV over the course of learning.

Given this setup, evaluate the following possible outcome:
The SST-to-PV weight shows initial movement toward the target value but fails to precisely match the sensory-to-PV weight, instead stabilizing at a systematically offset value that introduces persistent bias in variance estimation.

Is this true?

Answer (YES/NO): NO